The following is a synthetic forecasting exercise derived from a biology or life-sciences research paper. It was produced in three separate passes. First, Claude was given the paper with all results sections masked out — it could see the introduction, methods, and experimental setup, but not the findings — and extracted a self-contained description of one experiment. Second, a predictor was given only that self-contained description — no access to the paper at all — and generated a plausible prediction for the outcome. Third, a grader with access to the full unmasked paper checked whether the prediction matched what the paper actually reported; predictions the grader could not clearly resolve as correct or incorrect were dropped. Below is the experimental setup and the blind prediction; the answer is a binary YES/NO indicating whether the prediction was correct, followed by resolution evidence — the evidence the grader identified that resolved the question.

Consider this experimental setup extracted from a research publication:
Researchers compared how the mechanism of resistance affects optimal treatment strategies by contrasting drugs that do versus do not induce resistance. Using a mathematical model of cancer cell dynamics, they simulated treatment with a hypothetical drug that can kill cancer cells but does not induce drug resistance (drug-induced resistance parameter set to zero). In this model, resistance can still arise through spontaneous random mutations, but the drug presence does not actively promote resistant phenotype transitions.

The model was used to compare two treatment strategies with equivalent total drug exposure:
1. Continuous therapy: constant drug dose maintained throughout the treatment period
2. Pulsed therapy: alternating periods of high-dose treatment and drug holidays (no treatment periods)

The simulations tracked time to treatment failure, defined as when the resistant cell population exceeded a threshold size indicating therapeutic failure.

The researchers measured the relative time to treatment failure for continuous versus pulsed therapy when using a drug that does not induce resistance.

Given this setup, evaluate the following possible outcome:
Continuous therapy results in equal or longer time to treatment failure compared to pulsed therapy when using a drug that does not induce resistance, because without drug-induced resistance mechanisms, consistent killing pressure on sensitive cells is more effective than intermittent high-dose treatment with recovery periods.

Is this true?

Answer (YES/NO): YES